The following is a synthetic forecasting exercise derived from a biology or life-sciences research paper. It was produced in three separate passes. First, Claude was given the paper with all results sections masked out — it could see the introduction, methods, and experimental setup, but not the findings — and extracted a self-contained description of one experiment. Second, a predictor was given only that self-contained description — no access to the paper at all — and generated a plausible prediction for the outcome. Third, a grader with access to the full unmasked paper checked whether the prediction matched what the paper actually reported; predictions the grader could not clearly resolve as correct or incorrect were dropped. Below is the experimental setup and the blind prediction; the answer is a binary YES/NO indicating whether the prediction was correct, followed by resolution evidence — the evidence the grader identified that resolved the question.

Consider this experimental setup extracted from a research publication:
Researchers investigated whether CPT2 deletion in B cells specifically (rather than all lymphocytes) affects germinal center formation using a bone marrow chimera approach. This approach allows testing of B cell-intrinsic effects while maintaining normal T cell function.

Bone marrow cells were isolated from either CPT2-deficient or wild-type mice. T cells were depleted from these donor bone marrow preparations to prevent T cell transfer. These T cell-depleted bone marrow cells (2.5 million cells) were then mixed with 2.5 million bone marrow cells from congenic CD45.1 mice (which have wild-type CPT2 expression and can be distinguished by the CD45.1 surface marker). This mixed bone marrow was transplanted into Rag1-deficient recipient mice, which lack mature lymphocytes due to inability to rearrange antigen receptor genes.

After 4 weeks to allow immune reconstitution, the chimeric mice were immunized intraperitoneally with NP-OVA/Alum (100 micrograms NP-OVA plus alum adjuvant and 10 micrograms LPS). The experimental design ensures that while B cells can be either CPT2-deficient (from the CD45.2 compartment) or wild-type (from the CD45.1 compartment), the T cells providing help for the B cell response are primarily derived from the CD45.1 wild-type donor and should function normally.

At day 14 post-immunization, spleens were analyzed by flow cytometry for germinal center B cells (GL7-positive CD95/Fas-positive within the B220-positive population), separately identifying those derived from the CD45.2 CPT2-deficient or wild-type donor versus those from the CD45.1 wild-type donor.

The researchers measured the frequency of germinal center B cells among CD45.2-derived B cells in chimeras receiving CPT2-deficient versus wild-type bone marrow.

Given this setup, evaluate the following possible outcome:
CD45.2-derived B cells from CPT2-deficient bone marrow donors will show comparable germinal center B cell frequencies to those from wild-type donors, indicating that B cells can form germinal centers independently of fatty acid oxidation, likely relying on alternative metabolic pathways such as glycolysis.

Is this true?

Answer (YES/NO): YES